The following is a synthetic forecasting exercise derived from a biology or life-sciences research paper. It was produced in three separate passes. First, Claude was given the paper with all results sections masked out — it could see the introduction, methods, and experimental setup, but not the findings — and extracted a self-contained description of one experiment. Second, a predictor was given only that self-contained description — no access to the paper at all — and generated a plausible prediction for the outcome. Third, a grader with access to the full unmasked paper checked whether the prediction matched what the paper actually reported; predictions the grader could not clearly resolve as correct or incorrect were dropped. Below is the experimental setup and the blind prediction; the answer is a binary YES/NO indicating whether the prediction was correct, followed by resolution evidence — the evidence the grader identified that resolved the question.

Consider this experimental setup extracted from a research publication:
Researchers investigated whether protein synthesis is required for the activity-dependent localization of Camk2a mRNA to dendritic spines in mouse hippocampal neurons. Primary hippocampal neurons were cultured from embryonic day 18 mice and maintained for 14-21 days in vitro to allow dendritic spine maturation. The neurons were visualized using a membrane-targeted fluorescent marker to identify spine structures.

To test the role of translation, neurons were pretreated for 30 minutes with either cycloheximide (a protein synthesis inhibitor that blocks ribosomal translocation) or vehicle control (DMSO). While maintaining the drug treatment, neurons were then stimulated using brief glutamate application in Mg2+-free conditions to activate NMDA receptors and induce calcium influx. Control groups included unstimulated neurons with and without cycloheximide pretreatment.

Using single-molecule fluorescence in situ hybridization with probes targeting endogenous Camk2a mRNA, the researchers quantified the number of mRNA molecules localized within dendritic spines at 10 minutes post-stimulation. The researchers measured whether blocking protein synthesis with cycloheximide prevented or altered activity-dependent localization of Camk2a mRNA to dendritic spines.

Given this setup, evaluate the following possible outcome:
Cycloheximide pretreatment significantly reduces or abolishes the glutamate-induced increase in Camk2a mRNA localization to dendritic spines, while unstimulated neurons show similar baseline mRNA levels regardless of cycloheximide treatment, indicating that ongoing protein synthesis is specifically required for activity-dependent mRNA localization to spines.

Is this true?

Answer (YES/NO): NO